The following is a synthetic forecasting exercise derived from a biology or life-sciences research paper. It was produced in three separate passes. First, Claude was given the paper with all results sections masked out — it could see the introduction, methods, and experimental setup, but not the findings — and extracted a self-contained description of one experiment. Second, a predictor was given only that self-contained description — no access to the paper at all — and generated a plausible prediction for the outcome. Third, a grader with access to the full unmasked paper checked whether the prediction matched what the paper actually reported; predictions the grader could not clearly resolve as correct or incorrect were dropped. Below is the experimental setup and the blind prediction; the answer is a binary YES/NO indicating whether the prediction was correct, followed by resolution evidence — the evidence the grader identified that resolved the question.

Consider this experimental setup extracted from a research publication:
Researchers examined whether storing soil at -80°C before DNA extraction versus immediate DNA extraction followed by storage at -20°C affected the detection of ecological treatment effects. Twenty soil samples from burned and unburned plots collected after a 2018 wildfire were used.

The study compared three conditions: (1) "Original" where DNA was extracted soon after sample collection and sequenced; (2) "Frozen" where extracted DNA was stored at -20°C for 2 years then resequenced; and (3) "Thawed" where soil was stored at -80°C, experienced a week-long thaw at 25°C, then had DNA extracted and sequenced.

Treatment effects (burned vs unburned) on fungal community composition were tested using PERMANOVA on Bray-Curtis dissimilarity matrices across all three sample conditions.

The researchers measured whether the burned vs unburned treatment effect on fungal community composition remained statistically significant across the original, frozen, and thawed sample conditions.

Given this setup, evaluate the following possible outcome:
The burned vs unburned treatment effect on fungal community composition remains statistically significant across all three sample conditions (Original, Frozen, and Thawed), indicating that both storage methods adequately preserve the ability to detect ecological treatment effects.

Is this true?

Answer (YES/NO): YES